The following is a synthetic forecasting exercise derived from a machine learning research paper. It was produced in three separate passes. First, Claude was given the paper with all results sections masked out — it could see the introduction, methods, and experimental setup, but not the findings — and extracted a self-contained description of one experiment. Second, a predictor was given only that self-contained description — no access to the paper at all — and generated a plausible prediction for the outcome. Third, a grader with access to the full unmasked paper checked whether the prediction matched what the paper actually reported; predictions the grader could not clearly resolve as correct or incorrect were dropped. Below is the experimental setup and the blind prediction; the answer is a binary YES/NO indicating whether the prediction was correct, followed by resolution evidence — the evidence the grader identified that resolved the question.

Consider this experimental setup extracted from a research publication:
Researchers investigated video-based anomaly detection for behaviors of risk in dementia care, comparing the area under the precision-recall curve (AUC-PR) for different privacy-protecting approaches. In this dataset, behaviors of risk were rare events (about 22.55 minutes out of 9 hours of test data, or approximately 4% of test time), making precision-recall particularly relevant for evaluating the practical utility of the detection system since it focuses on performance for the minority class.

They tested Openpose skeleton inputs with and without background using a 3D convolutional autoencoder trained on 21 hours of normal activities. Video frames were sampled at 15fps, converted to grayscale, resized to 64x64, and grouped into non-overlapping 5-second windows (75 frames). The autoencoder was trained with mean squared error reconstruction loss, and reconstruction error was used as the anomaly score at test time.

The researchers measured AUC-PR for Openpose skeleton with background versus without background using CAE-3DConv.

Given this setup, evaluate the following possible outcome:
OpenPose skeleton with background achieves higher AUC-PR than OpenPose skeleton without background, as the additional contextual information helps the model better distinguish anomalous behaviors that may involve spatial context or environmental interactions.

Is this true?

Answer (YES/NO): NO